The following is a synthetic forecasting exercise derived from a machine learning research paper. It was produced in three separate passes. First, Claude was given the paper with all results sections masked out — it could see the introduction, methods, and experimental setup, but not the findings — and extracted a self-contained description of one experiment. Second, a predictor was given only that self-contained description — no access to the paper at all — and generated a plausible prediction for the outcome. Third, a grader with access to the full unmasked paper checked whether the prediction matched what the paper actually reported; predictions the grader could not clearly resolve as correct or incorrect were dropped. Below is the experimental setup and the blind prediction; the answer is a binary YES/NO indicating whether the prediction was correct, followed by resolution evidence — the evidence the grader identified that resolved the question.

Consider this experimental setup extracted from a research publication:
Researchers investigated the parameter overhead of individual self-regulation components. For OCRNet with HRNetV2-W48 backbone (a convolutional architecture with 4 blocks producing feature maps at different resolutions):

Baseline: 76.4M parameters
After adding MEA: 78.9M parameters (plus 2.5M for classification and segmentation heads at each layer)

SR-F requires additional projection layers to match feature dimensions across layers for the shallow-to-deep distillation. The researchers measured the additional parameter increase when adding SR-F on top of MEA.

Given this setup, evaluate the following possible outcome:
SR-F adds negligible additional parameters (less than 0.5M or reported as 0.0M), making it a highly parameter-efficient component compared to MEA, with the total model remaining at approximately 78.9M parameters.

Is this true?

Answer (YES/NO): NO